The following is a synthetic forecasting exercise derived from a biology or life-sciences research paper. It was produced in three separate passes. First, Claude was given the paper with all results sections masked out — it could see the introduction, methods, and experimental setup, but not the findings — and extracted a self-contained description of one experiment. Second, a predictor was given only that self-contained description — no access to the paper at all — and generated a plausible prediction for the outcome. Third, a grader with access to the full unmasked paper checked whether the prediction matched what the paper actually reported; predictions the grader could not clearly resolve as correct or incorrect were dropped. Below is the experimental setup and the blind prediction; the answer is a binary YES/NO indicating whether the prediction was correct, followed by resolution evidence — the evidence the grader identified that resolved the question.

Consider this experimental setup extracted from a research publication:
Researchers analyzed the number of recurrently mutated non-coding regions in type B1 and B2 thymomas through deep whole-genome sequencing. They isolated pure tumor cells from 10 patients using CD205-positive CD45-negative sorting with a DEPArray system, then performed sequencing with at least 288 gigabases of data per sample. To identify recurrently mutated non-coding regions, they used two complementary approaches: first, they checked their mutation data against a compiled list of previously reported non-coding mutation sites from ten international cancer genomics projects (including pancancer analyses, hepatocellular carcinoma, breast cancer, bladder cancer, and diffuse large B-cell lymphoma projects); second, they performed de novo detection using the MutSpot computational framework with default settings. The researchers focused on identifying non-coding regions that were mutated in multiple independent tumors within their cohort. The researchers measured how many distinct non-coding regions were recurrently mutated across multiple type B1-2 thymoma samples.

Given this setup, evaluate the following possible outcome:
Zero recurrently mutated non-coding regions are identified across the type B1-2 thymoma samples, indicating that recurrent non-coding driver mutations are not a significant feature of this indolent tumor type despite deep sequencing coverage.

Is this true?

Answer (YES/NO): NO